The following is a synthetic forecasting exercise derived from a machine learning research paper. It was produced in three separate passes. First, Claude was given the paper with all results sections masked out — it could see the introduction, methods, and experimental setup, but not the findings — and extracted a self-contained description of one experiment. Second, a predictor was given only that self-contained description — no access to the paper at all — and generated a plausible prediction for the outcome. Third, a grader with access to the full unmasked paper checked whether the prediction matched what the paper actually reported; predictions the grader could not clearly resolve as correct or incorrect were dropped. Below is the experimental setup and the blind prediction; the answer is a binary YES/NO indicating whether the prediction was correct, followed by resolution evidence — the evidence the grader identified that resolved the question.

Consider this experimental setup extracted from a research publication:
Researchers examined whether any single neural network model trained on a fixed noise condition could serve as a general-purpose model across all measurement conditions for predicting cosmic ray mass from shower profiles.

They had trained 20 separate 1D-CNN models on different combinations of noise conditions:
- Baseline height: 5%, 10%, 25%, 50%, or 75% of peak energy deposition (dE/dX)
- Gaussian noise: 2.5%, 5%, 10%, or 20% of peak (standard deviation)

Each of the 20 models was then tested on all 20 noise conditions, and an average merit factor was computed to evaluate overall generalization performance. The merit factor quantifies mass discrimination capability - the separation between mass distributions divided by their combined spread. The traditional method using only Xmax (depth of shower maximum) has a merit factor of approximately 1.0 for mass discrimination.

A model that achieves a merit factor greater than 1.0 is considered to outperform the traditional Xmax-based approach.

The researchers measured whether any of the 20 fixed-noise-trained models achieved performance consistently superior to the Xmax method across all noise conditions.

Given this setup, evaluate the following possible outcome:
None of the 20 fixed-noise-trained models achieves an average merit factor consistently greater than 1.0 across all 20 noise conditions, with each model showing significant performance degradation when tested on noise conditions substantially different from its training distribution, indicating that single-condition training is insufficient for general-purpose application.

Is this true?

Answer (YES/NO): YES